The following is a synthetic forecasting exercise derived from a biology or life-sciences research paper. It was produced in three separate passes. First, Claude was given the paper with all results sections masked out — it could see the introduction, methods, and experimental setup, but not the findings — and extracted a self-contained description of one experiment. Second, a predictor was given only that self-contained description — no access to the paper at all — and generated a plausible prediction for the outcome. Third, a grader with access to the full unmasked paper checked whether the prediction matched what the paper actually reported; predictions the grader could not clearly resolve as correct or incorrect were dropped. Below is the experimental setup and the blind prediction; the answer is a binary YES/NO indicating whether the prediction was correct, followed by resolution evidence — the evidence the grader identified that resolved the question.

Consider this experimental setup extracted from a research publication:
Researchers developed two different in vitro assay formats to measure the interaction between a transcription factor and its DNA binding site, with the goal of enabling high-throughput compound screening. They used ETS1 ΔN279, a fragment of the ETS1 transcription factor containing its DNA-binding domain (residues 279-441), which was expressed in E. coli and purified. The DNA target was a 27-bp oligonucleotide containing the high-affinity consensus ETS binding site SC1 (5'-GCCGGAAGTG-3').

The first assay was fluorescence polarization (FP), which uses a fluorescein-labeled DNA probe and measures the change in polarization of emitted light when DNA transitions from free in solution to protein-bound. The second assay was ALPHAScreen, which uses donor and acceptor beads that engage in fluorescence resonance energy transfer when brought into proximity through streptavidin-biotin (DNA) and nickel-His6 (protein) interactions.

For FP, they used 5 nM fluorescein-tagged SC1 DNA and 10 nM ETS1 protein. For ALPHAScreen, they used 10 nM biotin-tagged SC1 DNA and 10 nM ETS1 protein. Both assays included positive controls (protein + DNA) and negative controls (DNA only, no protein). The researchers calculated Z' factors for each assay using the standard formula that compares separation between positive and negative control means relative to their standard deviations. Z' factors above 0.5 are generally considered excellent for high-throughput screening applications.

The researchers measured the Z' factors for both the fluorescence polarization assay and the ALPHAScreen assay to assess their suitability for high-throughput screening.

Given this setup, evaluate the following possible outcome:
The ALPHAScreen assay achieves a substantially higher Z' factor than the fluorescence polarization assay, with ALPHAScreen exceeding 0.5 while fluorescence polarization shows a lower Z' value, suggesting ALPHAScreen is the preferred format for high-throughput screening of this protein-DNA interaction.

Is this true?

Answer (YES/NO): YES